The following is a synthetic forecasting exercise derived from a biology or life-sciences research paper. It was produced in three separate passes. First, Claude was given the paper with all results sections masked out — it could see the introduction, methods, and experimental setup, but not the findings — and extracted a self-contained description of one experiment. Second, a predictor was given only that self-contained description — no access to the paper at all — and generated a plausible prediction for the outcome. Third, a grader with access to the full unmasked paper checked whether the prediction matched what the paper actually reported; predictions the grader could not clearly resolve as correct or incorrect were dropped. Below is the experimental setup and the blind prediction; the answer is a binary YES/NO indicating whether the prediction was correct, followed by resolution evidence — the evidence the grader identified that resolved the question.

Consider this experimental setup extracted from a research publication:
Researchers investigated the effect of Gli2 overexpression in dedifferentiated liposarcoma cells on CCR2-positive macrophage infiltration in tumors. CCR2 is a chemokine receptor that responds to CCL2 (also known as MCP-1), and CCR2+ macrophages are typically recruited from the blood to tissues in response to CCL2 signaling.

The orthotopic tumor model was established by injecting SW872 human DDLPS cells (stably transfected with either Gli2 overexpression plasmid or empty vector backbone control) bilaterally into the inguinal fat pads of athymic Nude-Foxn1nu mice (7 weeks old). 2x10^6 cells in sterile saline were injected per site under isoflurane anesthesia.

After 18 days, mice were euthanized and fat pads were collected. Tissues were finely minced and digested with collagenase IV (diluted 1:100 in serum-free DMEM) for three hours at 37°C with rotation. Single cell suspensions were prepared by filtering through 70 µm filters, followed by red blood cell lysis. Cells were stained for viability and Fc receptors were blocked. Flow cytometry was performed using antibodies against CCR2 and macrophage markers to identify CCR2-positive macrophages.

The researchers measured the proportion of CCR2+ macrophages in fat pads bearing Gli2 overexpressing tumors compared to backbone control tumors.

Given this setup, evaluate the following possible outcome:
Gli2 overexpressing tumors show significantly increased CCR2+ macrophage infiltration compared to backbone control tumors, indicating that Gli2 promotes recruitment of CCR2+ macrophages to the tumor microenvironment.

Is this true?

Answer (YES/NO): YES